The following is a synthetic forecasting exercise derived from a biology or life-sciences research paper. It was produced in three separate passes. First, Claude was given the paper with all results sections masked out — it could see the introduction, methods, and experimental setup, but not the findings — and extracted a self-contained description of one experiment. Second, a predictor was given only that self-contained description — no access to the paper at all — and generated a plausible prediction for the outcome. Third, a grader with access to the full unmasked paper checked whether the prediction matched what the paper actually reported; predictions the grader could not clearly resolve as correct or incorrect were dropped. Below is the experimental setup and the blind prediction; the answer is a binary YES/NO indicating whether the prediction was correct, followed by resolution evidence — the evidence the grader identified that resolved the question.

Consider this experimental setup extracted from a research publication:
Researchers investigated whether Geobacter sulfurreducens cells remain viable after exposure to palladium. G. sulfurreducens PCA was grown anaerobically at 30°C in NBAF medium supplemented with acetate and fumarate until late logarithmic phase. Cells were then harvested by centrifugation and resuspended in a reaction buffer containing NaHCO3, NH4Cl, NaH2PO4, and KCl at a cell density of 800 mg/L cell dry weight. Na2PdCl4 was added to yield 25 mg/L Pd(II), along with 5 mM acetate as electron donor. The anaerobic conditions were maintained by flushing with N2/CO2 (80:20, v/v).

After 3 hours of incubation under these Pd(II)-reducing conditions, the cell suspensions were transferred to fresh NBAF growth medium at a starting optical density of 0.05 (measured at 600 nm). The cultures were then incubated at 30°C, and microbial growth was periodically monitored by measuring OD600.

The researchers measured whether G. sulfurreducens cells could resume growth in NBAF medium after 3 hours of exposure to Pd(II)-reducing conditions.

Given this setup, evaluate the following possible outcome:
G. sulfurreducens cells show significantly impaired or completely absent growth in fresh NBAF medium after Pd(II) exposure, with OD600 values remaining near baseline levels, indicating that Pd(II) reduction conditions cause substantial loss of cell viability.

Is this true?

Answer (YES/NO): NO